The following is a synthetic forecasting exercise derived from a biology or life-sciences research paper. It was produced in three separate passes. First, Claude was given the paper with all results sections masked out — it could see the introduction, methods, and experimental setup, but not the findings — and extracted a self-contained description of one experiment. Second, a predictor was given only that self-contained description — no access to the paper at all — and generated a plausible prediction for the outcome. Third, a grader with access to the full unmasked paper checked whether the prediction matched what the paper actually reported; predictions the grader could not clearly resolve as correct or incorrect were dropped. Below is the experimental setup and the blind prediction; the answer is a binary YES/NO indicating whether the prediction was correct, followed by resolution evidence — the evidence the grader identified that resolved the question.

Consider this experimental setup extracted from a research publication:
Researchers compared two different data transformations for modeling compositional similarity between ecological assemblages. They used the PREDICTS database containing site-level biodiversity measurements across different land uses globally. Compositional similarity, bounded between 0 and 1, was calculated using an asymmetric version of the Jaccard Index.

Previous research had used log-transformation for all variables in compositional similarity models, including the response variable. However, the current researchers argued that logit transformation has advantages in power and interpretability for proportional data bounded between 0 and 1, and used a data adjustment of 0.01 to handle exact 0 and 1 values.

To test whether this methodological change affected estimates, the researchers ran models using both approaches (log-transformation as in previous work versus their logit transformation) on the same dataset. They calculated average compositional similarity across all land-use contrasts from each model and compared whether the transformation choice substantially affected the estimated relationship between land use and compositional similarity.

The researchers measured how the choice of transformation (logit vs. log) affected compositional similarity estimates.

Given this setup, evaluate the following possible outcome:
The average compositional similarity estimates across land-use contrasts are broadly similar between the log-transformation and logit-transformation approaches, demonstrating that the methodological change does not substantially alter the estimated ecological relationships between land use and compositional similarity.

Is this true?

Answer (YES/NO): NO